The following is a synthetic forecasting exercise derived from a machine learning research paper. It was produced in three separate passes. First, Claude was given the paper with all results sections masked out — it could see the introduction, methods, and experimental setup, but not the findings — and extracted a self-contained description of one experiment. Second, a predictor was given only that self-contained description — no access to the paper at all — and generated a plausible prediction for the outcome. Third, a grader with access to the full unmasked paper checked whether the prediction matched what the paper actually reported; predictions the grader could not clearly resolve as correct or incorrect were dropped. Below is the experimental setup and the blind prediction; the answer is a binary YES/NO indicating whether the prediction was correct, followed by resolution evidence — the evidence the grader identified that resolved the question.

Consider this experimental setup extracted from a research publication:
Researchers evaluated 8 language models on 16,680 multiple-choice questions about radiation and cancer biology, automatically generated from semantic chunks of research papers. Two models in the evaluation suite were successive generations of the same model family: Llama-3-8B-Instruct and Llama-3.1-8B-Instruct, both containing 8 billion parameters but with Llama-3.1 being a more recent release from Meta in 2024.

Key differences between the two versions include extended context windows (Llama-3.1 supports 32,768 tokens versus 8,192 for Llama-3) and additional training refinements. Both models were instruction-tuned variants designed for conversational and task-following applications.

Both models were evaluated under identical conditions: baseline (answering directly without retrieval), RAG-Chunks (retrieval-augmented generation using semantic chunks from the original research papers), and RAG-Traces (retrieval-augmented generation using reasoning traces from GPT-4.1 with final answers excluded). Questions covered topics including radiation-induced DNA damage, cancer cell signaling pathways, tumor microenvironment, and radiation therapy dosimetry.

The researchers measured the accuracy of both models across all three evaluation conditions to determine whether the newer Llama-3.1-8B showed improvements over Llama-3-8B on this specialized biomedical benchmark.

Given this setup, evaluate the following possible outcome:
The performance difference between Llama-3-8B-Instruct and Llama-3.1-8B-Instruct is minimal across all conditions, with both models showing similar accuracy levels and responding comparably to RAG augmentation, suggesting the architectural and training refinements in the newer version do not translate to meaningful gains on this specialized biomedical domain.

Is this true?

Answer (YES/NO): NO